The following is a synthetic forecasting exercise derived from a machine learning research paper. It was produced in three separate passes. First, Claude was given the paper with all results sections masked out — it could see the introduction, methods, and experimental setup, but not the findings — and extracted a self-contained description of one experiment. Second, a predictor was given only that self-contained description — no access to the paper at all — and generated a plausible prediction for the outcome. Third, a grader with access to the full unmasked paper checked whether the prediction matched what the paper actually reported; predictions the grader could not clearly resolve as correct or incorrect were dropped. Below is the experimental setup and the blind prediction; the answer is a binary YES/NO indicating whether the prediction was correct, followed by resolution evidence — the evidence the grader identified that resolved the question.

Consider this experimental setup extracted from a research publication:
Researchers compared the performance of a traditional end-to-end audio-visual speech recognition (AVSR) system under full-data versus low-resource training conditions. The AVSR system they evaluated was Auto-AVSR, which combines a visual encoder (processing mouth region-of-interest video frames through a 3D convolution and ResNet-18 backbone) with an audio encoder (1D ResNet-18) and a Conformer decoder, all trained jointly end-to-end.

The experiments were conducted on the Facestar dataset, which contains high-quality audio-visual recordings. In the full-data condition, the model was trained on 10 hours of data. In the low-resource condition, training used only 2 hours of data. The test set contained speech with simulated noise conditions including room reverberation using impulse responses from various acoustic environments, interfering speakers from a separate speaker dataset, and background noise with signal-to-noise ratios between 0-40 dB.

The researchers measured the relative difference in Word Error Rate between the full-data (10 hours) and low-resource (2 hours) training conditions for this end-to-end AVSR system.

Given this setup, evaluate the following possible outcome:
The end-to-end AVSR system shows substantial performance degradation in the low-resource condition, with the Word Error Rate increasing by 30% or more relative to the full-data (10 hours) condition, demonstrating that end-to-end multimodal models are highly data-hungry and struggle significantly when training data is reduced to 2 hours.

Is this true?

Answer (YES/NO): NO